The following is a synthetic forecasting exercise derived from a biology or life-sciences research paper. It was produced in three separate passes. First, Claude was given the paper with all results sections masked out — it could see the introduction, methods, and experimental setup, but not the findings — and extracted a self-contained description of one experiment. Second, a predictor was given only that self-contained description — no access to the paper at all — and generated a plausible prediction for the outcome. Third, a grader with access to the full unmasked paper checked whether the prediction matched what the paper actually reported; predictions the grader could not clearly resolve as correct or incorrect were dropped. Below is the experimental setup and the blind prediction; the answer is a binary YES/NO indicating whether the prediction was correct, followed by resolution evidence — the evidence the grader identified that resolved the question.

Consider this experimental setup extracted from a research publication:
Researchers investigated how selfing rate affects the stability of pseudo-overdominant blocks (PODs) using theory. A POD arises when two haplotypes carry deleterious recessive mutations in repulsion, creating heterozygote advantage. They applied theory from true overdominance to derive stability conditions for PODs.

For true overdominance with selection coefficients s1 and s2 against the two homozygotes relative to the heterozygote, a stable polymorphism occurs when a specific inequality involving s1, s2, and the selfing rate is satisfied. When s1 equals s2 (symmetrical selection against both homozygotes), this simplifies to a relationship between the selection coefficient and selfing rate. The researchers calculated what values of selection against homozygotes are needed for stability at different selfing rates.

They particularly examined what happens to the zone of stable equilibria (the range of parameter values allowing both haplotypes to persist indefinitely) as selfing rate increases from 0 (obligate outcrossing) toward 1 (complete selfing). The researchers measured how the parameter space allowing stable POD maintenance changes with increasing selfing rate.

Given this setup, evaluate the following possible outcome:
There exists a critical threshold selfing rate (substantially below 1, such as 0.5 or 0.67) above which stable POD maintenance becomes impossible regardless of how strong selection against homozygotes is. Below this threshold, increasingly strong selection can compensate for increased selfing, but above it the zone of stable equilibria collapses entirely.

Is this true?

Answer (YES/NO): NO